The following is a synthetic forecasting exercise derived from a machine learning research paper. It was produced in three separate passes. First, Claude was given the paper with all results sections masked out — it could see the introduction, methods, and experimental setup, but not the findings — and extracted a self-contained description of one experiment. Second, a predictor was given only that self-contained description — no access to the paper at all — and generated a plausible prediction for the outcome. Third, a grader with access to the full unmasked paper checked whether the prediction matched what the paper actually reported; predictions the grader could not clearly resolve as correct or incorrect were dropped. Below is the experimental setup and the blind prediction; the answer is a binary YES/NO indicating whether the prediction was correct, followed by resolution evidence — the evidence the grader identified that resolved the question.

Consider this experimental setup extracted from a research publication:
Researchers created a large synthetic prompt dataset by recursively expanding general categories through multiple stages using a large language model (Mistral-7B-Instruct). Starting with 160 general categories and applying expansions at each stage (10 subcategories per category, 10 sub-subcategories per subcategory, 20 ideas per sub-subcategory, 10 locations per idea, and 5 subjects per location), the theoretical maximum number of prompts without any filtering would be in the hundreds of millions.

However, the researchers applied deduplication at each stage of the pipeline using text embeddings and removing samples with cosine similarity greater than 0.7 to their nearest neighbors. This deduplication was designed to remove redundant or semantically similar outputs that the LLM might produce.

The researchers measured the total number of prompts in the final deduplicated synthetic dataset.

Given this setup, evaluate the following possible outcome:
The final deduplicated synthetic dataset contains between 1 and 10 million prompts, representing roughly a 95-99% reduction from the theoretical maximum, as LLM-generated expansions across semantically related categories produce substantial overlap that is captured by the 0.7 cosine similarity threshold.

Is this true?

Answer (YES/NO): NO